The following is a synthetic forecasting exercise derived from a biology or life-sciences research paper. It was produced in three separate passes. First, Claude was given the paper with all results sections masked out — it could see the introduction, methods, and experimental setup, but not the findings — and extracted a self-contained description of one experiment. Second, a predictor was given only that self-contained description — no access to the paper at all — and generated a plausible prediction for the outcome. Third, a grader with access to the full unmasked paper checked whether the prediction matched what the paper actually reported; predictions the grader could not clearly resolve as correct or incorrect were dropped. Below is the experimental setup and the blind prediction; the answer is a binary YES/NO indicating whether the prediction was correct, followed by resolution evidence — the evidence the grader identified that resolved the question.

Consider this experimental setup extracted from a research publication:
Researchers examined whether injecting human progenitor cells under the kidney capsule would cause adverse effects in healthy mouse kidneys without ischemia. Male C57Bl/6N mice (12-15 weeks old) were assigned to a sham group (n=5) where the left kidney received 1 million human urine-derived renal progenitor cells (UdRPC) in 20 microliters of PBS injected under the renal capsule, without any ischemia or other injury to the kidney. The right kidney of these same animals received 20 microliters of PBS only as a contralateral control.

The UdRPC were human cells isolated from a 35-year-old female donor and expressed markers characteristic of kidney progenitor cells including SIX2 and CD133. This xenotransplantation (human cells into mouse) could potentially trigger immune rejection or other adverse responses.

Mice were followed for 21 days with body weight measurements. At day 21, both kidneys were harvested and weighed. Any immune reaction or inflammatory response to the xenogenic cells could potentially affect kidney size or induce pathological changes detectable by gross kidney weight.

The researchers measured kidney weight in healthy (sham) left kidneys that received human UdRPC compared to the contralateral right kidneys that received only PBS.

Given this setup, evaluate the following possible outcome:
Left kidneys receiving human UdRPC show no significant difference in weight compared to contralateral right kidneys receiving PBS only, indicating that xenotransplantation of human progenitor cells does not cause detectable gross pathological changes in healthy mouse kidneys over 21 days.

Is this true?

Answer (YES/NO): YES